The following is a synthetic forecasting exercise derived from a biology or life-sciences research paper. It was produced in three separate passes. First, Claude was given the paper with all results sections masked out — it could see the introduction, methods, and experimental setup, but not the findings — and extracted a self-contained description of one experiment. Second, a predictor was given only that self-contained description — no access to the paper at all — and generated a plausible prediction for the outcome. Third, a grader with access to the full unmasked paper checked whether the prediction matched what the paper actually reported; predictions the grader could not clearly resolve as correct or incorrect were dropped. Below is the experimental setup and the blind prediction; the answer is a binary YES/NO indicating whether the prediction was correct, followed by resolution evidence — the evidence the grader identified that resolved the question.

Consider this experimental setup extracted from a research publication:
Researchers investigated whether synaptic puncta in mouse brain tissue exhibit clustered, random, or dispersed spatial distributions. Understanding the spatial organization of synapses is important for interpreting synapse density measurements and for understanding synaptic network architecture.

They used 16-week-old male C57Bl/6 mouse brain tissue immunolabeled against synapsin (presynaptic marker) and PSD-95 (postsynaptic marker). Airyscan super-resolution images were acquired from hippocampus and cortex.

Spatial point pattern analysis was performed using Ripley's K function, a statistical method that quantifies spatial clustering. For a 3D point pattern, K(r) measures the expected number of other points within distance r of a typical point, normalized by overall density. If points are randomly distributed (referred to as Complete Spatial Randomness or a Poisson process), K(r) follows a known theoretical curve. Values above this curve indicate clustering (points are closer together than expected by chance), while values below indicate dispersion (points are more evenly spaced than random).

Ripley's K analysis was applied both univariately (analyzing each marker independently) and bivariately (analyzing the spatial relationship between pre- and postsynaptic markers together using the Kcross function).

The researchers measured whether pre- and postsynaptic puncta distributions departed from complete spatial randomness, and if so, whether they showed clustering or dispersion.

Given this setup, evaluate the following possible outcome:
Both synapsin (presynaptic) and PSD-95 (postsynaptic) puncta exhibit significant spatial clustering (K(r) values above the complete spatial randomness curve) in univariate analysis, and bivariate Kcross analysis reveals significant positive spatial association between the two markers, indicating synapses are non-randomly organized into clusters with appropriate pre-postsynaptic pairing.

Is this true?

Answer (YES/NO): NO